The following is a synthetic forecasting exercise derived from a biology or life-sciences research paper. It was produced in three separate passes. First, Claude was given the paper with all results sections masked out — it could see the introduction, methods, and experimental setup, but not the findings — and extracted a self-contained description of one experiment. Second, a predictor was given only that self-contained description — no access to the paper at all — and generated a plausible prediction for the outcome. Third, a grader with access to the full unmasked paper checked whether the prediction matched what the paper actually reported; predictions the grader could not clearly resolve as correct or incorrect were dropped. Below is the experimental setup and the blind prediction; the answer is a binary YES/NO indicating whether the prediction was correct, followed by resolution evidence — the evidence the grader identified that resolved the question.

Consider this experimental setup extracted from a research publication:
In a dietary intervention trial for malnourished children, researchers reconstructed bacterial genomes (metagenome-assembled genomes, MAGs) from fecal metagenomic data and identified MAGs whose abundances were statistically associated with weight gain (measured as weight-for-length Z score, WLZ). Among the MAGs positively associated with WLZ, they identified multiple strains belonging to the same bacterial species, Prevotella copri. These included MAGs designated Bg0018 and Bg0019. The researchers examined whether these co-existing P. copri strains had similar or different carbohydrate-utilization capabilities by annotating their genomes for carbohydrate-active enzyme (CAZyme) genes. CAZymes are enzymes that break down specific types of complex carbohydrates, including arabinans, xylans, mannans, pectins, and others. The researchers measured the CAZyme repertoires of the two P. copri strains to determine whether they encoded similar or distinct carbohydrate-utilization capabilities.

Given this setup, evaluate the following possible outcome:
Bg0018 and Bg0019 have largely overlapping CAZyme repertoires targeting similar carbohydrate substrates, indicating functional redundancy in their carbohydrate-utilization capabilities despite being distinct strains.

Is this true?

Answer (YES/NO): YES